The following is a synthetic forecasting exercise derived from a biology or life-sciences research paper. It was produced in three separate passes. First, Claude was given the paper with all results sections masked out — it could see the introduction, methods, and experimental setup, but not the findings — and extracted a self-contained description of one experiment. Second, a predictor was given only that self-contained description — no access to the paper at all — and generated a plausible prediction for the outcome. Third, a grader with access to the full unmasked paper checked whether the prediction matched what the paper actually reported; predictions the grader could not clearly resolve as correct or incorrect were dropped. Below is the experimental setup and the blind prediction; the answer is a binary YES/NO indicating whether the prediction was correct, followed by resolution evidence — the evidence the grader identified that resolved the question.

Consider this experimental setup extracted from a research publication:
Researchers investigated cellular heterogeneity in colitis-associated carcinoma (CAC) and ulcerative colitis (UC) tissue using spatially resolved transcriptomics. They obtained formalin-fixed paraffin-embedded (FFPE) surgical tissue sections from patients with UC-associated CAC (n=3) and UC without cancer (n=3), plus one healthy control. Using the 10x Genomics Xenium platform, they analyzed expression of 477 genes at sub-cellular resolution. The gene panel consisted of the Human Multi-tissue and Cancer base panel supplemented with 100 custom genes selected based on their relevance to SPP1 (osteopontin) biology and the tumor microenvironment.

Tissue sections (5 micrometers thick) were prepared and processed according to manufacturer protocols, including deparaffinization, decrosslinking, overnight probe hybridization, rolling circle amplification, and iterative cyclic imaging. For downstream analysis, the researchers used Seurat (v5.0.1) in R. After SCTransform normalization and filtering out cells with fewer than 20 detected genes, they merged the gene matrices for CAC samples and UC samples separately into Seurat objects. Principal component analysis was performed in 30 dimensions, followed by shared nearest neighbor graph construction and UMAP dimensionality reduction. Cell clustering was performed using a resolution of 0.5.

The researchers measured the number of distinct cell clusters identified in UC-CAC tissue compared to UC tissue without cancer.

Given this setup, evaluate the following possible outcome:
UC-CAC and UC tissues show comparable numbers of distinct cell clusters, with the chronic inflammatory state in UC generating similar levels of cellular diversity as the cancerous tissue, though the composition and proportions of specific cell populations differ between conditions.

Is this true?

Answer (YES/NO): NO